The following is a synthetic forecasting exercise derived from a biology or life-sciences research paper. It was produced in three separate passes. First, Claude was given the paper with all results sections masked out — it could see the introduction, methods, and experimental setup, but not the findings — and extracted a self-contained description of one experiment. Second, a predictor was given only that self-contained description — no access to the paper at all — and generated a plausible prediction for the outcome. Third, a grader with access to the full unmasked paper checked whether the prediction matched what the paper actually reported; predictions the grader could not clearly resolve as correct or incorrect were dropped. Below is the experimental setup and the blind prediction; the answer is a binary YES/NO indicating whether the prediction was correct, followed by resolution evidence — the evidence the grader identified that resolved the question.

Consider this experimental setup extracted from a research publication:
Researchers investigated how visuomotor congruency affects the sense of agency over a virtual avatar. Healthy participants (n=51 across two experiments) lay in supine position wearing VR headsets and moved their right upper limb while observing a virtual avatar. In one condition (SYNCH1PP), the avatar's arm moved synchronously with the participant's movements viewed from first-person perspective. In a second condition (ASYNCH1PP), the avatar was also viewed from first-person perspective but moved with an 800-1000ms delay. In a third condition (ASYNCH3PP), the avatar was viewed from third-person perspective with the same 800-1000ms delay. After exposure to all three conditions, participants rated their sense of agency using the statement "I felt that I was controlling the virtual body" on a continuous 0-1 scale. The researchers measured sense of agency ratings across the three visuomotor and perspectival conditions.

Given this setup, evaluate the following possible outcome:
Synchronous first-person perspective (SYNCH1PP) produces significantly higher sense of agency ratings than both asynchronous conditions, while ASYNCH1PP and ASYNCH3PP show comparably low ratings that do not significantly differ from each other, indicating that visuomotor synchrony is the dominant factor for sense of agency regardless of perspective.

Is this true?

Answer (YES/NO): YES